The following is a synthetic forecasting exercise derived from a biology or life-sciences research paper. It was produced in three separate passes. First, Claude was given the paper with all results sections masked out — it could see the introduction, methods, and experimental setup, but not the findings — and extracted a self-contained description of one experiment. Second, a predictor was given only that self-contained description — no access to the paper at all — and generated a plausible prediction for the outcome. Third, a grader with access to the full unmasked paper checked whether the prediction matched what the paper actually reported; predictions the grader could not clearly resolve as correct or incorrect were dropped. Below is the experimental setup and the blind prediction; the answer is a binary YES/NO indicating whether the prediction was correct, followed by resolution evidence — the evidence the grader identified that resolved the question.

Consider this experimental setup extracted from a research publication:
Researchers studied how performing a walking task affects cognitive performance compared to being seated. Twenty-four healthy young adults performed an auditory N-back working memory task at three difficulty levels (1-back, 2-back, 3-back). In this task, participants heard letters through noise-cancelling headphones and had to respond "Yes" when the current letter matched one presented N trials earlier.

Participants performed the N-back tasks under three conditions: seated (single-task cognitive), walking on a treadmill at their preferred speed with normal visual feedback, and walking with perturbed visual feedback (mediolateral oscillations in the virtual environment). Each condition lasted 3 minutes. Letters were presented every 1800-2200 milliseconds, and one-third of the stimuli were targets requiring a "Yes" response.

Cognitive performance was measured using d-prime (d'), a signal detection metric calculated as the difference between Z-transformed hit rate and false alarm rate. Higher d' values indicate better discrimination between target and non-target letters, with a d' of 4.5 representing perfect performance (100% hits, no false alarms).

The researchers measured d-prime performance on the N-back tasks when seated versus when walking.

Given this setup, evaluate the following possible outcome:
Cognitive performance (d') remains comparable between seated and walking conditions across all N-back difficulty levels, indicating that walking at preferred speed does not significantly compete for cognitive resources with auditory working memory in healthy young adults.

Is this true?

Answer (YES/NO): YES